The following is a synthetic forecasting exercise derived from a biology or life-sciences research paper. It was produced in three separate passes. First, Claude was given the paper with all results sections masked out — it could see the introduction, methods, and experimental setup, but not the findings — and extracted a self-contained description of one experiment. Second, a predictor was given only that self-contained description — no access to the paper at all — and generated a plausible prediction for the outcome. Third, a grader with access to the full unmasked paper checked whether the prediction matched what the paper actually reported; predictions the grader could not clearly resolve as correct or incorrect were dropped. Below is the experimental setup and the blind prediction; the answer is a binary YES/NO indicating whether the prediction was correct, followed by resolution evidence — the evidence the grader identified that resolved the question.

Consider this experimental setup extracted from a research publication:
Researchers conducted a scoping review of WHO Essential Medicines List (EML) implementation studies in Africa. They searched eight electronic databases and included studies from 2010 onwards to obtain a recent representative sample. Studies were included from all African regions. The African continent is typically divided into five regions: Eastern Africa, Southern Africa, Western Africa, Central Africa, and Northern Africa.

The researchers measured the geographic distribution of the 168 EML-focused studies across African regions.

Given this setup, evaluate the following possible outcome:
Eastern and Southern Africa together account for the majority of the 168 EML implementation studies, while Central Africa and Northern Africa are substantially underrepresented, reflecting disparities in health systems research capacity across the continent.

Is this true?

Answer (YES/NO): YES